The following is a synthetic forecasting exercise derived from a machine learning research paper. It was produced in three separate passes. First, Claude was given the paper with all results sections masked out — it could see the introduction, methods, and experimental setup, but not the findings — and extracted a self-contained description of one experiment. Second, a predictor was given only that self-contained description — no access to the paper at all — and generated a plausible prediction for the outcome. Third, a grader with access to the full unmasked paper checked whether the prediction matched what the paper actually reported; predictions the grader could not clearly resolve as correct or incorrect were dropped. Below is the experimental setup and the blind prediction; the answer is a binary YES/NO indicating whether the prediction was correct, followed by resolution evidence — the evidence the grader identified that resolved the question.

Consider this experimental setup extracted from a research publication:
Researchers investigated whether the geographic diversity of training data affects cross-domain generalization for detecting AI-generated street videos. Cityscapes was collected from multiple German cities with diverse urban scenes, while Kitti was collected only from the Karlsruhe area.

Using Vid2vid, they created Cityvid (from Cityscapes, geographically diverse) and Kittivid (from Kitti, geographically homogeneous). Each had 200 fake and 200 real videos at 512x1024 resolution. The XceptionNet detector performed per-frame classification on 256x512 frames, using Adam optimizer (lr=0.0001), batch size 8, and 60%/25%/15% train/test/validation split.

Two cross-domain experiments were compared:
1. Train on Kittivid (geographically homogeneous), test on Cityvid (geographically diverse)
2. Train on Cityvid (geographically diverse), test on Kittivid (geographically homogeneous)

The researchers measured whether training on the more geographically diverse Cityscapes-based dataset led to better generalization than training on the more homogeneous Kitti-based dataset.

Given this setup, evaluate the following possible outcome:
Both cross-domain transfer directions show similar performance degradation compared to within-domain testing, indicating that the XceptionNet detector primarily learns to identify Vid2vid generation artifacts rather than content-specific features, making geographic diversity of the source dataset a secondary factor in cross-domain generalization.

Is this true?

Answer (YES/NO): NO